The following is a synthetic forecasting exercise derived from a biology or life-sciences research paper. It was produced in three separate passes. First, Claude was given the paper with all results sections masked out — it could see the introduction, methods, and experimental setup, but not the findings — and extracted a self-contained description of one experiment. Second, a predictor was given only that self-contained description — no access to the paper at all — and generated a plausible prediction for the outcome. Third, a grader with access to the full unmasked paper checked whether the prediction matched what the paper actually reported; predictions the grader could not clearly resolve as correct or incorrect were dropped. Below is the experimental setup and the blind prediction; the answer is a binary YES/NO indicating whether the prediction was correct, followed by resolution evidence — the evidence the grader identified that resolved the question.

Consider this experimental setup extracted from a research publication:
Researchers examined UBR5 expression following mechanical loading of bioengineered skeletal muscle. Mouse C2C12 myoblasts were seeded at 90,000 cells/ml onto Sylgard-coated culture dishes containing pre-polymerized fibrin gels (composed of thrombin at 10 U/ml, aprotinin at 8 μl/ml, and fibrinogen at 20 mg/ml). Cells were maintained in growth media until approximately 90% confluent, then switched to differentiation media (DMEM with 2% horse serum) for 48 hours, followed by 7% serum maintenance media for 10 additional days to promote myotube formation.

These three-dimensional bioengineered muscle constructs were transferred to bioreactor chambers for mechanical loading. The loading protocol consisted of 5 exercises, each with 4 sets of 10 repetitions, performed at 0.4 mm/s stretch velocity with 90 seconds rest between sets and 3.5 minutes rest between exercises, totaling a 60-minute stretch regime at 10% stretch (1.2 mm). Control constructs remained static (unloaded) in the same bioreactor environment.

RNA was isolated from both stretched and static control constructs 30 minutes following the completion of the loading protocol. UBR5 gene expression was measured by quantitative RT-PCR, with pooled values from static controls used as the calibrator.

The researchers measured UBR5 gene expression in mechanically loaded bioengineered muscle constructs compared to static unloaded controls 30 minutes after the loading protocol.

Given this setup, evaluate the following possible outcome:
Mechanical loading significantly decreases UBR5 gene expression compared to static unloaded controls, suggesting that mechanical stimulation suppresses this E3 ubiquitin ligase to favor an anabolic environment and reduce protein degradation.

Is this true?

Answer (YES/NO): NO